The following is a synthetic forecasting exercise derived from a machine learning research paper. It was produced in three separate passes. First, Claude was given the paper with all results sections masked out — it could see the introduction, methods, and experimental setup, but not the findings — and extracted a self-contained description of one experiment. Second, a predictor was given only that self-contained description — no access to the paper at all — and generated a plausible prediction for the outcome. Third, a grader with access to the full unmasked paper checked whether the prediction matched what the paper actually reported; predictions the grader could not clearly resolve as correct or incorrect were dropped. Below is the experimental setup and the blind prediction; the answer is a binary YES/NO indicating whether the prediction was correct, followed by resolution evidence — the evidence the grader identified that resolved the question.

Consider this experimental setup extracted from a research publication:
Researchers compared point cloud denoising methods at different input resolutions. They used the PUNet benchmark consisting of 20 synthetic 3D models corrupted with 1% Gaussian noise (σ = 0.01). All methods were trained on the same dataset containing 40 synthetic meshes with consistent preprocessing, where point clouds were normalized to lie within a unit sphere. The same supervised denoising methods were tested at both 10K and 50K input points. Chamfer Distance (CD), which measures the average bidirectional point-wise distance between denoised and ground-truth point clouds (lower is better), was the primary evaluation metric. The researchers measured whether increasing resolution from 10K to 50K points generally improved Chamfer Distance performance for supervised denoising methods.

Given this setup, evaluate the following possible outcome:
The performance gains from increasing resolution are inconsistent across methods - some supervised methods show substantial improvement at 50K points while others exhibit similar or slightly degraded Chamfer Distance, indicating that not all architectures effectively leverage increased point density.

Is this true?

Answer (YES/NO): NO